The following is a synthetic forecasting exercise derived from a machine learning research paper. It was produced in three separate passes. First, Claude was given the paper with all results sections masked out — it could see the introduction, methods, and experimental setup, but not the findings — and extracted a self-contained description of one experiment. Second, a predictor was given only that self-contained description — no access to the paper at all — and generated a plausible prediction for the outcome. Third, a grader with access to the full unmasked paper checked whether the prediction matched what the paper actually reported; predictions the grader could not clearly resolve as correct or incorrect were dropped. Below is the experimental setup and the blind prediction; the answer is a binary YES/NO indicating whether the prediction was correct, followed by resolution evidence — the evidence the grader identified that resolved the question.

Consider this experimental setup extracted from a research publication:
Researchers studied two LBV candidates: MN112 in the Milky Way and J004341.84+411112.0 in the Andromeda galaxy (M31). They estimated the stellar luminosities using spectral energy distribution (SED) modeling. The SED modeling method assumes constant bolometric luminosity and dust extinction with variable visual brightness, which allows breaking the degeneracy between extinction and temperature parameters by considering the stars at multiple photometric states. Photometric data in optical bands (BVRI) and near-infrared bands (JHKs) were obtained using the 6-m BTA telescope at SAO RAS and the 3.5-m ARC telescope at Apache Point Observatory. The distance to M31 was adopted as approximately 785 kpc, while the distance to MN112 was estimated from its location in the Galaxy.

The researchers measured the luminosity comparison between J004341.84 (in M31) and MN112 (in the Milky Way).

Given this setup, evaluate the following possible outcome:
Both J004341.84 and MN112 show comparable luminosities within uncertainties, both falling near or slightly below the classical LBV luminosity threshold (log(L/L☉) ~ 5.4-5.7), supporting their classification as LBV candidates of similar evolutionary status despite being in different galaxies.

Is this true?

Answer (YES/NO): NO